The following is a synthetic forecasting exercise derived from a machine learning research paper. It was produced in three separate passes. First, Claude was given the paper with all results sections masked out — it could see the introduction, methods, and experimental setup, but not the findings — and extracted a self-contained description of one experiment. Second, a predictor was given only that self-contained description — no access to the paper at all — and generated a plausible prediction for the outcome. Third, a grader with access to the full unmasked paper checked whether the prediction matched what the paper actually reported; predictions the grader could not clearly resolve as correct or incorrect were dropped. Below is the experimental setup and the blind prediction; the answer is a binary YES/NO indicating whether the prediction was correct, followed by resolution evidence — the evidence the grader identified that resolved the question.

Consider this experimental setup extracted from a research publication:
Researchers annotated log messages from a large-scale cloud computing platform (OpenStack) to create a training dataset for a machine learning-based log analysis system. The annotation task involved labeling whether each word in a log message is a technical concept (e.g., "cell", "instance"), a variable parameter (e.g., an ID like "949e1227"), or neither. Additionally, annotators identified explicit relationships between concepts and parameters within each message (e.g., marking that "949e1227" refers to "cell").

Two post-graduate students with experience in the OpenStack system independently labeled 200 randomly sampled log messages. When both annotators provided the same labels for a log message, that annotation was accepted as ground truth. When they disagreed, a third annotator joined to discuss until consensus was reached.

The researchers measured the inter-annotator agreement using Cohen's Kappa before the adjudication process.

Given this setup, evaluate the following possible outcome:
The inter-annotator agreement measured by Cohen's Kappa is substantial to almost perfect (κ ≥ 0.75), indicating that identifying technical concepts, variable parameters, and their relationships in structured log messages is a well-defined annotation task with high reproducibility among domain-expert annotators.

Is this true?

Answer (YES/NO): YES